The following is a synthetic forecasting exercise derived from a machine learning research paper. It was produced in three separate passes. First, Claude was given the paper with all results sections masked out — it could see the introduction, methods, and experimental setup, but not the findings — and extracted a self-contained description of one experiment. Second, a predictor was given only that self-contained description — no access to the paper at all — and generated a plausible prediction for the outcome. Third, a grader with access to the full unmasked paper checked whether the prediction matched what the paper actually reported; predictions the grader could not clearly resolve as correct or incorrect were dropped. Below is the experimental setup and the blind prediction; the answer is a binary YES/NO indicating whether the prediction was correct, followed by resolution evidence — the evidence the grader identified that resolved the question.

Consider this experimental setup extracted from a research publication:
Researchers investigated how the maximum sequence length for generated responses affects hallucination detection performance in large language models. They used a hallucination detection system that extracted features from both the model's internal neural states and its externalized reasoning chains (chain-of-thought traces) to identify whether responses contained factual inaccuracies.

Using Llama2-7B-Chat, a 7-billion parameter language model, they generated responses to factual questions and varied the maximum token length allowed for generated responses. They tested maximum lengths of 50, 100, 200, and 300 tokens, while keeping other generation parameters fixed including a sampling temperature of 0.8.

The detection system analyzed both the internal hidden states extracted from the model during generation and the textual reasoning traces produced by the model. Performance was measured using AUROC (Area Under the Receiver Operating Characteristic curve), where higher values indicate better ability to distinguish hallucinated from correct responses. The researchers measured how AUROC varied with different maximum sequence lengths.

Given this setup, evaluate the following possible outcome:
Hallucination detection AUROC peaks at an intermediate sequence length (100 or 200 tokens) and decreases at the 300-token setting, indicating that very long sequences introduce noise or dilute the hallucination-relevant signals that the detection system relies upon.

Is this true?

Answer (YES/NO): NO